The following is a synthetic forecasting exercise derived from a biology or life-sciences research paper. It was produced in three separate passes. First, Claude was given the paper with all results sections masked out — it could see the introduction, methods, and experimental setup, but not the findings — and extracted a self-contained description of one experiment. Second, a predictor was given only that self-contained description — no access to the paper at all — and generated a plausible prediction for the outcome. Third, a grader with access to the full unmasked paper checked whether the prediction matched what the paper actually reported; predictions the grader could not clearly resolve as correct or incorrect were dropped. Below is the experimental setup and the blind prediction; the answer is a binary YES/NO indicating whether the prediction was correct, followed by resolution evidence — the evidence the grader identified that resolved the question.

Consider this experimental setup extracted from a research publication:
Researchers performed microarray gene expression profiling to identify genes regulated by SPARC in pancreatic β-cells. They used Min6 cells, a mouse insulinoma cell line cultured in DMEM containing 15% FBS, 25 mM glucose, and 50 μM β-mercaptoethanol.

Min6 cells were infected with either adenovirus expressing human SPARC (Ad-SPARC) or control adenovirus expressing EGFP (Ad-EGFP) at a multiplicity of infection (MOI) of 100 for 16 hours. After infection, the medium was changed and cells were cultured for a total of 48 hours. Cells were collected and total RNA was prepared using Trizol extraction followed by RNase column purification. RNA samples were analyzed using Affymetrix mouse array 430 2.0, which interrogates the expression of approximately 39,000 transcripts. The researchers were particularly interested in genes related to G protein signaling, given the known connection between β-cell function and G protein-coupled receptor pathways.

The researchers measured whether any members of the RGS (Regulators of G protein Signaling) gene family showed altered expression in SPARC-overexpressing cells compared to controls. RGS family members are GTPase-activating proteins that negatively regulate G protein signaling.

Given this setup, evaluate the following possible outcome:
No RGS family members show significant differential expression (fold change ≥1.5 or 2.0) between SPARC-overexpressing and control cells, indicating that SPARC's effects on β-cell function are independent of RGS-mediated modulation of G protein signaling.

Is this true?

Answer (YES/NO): NO